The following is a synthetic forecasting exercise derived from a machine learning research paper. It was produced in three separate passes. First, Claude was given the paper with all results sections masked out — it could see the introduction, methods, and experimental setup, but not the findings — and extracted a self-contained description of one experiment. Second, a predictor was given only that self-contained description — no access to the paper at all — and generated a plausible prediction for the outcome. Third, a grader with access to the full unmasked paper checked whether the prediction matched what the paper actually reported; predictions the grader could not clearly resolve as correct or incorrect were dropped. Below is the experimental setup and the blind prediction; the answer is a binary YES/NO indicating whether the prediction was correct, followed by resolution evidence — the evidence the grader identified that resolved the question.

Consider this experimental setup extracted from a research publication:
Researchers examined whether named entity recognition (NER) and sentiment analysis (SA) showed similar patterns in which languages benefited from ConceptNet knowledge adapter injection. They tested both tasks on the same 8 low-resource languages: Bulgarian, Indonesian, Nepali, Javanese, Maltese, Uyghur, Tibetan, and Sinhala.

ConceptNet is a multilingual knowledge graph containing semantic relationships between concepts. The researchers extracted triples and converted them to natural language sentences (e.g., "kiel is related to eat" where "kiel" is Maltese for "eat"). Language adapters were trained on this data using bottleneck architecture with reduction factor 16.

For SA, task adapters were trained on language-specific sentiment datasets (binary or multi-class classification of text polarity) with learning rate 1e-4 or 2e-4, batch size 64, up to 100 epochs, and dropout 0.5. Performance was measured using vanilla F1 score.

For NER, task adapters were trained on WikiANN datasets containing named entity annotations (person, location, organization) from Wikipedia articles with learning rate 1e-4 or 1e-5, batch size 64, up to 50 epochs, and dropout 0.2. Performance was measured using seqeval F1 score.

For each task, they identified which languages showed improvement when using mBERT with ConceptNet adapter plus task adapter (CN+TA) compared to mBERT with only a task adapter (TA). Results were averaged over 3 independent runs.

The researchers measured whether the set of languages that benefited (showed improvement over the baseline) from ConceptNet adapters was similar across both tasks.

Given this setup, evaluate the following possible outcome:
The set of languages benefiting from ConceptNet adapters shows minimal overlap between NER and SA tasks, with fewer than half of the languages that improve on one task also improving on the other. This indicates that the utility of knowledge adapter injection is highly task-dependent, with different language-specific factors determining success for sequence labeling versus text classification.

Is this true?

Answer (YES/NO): YES